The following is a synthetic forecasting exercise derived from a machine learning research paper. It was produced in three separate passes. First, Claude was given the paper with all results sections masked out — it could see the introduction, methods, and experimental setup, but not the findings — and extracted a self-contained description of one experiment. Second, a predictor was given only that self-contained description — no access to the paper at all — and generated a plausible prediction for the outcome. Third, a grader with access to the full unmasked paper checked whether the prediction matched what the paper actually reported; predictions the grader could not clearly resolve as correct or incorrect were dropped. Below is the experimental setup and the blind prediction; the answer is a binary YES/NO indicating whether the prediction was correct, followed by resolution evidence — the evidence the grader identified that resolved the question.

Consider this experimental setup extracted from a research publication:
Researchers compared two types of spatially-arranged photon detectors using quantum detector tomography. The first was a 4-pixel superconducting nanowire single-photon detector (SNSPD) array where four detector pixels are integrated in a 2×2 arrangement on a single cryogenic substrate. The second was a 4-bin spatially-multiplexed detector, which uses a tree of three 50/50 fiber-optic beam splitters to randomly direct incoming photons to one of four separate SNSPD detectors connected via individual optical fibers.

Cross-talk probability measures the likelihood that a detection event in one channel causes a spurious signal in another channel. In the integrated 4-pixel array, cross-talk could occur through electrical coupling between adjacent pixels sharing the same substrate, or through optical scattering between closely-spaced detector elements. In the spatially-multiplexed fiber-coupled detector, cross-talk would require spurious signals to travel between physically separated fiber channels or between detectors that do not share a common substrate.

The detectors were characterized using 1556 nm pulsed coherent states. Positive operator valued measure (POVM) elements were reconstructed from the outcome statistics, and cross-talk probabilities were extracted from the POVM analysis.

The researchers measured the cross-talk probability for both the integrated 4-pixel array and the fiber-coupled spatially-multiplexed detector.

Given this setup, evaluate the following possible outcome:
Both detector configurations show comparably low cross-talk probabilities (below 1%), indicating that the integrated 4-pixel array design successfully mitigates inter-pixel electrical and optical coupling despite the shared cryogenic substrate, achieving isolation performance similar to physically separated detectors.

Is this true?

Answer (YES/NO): NO